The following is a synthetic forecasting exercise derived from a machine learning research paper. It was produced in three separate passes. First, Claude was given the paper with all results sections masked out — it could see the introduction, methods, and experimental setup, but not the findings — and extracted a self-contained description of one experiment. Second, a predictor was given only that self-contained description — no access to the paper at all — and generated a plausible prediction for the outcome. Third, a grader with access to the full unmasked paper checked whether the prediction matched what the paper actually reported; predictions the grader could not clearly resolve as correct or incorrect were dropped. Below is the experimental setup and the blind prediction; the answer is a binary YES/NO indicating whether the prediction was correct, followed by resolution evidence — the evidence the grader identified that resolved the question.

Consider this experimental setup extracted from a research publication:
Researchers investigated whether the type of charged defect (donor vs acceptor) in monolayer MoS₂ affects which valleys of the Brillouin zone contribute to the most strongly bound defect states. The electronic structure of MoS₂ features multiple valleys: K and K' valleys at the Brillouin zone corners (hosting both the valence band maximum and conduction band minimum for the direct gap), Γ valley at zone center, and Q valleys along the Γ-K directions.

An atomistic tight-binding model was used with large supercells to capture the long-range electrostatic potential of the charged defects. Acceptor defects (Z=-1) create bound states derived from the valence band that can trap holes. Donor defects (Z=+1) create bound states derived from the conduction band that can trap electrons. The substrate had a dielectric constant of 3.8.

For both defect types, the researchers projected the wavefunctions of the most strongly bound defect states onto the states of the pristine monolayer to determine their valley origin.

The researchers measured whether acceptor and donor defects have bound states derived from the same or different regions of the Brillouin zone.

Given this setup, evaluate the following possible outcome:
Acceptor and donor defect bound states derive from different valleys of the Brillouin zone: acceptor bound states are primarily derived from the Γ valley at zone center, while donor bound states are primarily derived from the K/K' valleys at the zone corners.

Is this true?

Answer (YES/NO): NO